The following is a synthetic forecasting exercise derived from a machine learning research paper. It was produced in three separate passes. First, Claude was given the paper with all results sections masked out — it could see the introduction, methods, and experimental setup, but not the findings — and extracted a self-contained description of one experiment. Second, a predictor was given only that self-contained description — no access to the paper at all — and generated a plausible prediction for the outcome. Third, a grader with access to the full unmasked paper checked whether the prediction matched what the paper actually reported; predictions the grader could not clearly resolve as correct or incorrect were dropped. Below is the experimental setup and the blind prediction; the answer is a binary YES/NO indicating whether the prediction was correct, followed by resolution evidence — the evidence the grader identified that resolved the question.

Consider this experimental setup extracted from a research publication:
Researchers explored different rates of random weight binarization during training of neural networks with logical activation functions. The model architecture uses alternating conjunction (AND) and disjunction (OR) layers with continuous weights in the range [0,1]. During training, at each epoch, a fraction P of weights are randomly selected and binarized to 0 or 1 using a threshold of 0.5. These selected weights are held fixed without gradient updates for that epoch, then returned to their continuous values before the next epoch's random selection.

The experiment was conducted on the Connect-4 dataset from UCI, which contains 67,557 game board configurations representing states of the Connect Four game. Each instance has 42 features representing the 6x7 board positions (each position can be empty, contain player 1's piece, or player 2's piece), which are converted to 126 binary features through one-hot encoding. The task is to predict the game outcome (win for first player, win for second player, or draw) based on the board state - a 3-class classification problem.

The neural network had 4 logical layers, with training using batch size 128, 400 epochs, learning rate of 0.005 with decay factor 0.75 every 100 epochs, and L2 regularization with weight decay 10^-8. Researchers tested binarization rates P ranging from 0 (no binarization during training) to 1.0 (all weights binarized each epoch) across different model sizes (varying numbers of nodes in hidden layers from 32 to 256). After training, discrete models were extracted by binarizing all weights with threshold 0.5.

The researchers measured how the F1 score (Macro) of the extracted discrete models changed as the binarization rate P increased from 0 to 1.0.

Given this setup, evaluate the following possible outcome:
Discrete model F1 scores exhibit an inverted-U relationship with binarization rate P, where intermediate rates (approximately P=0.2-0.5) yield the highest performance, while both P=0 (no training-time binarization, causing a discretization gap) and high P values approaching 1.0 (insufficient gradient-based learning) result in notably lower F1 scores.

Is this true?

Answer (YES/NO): NO